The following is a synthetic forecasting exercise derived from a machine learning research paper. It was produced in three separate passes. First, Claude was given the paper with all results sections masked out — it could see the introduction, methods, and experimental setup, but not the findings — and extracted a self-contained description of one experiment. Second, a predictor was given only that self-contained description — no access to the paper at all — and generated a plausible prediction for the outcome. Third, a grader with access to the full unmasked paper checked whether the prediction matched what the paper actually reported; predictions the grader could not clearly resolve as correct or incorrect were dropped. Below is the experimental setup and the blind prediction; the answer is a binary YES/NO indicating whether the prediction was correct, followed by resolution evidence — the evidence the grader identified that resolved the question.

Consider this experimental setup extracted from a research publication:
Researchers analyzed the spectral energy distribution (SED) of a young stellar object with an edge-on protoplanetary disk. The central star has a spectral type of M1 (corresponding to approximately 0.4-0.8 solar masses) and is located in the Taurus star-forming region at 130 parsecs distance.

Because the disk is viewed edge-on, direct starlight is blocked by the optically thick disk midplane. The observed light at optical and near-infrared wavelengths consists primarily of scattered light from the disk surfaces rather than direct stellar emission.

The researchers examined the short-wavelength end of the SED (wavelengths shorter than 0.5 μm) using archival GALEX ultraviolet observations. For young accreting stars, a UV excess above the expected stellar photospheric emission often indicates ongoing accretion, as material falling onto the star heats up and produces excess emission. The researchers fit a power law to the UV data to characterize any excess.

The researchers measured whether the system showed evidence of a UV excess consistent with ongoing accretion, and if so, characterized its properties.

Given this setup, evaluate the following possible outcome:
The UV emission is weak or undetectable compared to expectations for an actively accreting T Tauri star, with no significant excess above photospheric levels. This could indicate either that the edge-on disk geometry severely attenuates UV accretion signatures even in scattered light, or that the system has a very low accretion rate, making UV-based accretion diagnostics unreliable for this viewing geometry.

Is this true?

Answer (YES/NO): NO